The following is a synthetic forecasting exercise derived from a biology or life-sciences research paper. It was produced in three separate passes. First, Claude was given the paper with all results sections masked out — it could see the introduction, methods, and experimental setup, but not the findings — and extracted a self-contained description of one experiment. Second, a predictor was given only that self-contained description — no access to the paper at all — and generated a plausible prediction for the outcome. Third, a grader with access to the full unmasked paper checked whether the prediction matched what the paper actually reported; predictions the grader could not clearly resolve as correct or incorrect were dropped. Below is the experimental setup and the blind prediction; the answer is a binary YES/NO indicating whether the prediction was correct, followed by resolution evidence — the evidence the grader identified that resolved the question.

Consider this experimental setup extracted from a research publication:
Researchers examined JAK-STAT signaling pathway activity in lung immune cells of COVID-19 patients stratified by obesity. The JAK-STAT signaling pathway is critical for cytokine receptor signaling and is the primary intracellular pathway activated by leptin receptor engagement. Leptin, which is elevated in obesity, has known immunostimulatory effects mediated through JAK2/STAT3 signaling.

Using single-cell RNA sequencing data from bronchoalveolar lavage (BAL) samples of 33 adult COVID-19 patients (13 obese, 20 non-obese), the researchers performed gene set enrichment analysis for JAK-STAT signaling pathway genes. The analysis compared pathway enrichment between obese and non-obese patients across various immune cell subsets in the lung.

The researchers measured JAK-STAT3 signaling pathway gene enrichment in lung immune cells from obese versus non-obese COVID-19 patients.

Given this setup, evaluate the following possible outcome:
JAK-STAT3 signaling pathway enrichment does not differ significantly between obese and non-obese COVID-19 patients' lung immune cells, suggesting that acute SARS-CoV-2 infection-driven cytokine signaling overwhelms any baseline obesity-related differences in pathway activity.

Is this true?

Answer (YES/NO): NO